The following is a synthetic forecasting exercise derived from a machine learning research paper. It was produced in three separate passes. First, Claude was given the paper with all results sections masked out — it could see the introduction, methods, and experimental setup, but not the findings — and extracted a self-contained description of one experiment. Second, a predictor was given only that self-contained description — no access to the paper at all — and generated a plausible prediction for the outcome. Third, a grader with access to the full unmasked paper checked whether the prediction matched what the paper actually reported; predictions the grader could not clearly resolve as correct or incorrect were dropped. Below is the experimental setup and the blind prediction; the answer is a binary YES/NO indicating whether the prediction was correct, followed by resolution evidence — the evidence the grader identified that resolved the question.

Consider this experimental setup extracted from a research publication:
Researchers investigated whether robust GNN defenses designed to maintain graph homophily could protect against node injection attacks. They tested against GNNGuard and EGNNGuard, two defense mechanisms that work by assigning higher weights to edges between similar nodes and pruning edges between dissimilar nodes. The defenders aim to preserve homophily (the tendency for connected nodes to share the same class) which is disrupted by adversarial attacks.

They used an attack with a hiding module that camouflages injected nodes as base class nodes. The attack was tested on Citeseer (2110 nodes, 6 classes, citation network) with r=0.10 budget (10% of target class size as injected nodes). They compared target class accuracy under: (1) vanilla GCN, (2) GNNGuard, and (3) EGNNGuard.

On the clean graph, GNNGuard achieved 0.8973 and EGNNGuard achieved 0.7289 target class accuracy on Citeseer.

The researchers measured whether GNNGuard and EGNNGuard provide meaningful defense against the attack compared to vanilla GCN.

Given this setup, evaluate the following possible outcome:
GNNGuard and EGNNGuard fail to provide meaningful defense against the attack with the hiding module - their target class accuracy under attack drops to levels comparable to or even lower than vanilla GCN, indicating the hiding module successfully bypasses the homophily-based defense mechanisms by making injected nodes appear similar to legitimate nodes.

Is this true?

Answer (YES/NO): YES